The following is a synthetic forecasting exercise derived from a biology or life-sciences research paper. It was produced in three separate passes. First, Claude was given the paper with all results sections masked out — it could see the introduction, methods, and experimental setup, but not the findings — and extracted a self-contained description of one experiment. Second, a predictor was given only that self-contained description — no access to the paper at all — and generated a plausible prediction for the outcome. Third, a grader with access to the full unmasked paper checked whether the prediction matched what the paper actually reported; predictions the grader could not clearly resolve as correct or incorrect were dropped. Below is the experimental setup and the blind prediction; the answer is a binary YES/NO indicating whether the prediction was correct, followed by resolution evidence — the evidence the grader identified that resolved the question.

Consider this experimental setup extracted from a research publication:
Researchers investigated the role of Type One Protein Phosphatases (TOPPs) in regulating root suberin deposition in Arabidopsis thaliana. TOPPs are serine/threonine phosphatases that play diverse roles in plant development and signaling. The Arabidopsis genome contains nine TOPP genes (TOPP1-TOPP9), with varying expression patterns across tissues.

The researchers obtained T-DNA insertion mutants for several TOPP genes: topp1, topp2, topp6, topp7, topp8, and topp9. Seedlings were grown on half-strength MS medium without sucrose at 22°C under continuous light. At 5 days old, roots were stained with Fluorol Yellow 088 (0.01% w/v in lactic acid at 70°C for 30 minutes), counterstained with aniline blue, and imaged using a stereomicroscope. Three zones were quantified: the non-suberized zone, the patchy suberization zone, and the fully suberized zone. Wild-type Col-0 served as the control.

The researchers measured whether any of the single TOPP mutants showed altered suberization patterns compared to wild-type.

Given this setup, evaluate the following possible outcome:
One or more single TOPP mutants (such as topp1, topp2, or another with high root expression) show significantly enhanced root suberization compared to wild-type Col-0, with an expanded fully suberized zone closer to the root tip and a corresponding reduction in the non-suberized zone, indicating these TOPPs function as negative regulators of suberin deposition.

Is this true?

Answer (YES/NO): YES